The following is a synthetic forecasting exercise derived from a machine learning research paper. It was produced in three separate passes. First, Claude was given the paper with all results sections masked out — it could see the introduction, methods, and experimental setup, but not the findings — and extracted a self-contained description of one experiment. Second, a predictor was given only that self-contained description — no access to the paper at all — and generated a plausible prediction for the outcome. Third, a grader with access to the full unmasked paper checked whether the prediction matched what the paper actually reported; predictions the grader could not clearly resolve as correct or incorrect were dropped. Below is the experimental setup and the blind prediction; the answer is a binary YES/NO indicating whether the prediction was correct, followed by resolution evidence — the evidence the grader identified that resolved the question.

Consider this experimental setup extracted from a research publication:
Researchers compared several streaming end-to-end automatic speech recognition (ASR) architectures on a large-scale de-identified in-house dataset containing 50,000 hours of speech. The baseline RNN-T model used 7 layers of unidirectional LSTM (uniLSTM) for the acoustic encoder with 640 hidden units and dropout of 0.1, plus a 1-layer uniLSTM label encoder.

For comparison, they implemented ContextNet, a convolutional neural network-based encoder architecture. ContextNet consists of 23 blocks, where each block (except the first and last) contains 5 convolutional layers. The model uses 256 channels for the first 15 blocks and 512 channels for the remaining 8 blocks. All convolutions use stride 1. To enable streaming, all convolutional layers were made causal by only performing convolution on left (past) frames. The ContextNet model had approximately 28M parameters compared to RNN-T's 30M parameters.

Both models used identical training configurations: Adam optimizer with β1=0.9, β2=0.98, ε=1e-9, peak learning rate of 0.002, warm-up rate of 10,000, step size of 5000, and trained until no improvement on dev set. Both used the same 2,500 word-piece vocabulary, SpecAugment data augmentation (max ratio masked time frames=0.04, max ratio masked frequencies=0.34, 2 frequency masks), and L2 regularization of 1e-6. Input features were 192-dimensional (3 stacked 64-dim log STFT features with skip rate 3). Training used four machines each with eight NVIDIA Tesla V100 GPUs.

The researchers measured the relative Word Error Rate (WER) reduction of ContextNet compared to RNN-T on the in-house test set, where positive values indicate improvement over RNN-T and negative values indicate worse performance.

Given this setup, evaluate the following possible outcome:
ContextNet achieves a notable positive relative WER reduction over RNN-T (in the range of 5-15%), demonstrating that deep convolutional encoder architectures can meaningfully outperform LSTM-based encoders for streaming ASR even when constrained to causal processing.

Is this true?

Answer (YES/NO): NO